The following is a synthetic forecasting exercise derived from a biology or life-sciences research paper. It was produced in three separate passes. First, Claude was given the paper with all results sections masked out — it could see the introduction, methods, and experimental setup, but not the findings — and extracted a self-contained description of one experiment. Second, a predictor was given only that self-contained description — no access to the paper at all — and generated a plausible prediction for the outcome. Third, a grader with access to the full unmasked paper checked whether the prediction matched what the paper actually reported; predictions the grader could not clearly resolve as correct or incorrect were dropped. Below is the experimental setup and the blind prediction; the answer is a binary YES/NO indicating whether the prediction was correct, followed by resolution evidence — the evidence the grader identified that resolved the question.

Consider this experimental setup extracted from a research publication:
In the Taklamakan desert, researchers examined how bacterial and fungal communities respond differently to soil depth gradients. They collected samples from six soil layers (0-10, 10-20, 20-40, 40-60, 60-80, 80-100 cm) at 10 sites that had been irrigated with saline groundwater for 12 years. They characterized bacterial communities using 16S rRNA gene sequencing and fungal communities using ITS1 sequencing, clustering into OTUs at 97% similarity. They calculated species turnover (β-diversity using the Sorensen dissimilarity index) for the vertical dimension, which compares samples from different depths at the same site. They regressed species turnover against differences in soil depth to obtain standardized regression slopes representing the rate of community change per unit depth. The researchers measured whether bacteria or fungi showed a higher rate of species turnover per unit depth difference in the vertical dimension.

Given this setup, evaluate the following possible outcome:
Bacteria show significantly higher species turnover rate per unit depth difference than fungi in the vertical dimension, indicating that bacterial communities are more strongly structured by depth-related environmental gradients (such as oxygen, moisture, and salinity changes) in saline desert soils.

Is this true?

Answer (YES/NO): NO